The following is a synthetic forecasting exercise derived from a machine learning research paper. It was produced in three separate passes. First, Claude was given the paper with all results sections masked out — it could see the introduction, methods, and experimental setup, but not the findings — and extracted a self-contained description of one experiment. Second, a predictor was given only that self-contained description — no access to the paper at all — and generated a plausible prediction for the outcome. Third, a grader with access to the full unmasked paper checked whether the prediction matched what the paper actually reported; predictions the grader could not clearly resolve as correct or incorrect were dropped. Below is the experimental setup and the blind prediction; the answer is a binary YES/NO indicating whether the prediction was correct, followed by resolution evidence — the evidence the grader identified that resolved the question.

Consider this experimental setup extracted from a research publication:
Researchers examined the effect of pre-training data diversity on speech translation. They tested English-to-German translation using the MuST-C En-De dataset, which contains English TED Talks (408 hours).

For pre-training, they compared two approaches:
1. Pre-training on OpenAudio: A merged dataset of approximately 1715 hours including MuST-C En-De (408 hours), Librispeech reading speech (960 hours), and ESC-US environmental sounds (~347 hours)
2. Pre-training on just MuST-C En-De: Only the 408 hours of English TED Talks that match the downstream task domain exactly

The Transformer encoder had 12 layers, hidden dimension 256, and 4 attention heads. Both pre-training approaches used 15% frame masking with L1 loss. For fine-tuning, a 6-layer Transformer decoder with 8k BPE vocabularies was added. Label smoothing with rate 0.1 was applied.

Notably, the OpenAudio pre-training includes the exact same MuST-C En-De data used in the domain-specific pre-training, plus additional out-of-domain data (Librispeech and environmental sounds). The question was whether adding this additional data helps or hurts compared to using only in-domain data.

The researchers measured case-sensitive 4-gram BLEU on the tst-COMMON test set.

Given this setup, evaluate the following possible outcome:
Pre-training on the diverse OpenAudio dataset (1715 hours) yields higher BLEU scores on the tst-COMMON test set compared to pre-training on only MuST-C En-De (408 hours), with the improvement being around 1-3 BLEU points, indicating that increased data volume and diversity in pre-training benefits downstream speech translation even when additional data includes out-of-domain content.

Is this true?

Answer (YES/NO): NO